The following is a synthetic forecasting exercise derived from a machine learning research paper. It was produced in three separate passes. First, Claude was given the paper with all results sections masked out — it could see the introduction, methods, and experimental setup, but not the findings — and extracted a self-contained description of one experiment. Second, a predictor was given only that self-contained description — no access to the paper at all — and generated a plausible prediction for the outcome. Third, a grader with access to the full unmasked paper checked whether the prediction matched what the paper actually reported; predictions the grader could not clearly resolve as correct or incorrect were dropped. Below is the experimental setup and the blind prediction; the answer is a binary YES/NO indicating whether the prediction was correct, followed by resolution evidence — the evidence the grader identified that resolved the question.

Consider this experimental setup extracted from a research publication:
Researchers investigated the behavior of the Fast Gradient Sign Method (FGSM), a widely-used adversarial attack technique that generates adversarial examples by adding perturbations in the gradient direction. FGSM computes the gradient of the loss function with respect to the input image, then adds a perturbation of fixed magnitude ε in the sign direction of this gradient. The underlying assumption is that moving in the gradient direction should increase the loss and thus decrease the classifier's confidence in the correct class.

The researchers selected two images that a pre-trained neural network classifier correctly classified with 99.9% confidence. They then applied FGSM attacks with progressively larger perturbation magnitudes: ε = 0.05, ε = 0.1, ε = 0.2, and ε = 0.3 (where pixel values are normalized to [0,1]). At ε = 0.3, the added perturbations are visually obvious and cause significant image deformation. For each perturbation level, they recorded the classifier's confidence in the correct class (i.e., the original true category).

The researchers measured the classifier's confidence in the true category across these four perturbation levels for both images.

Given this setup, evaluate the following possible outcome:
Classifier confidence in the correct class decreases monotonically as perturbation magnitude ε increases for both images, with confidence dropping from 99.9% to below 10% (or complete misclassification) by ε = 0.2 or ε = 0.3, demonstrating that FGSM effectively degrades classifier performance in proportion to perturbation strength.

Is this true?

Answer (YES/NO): NO